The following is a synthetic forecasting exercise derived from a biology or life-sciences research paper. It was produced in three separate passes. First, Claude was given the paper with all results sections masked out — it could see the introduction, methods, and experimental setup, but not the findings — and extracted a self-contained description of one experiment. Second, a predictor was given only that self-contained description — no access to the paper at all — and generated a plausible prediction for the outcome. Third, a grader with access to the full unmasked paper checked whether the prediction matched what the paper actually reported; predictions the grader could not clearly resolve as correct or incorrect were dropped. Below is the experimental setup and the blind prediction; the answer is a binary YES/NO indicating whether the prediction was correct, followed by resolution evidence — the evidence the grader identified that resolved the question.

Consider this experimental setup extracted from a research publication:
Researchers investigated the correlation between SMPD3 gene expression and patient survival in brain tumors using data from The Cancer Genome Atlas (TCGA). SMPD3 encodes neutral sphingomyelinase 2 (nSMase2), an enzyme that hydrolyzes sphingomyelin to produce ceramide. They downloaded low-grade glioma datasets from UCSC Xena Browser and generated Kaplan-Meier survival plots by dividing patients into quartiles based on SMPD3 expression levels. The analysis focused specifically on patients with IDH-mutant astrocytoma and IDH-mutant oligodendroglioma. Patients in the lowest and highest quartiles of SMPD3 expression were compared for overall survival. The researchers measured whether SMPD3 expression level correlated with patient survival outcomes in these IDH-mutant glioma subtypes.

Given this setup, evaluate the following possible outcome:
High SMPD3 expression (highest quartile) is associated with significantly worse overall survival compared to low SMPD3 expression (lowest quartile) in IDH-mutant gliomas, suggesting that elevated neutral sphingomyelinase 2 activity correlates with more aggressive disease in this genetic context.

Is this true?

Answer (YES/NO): NO